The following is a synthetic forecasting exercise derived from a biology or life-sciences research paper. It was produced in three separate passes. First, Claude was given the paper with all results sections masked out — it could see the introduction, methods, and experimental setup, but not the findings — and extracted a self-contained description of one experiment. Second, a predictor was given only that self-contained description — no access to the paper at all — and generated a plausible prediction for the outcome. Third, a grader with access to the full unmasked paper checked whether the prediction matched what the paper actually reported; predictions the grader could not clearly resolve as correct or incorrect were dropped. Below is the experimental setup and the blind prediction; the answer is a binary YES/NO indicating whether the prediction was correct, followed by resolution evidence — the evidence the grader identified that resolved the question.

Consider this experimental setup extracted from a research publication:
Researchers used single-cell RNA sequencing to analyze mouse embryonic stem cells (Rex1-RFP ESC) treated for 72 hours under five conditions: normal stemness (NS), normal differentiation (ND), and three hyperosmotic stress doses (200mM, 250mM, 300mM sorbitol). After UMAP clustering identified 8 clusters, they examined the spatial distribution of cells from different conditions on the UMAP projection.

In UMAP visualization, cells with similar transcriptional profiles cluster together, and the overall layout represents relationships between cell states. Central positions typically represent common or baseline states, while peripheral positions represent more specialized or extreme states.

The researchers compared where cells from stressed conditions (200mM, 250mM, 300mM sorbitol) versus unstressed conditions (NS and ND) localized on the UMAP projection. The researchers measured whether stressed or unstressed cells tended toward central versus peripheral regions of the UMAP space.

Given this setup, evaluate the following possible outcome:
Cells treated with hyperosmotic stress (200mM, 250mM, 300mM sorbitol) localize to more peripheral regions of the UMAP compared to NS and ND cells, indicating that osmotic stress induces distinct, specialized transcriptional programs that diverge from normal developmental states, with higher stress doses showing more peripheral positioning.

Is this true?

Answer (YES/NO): YES